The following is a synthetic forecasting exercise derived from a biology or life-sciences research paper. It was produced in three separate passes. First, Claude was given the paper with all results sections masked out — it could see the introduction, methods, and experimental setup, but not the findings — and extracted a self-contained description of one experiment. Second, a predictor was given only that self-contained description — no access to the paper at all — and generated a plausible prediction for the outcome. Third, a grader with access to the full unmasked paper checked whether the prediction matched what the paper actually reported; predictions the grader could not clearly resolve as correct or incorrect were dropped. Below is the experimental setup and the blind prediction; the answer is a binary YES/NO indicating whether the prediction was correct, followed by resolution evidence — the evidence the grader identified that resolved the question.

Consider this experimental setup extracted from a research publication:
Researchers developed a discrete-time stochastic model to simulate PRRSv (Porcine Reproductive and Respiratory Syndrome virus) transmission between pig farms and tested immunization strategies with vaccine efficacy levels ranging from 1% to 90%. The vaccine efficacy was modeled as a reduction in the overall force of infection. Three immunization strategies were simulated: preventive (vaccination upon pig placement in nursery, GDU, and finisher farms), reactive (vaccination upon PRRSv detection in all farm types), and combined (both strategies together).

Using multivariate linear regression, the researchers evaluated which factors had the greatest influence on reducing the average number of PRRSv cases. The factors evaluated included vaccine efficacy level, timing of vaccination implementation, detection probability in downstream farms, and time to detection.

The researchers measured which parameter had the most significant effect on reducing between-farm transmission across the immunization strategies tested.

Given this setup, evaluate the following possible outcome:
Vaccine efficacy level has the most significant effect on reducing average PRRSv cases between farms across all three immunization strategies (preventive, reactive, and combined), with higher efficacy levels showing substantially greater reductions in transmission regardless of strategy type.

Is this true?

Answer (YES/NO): YES